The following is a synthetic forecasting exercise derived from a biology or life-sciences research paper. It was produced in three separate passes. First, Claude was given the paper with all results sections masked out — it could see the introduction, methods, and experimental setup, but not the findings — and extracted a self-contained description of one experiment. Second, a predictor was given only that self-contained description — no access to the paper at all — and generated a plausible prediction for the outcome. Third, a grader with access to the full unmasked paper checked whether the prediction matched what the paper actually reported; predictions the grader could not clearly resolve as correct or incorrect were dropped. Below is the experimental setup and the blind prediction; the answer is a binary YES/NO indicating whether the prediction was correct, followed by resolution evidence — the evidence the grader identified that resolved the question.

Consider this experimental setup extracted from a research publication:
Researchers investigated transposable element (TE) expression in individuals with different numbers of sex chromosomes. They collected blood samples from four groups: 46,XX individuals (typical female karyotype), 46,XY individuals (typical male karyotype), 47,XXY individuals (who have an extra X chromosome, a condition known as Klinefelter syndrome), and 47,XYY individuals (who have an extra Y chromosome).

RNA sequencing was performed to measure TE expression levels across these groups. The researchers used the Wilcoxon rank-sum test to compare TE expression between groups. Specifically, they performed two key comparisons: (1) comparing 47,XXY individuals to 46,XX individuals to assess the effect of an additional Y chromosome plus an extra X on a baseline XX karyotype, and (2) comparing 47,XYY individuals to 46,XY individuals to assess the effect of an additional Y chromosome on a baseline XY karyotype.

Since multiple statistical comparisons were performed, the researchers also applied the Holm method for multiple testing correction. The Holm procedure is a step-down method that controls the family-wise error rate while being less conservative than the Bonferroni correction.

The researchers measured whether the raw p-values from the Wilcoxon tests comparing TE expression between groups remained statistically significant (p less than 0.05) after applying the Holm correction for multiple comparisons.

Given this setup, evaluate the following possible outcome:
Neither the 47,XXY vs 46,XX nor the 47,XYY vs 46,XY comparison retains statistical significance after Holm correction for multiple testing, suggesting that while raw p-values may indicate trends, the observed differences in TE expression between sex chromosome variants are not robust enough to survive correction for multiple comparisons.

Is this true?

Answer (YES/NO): YES